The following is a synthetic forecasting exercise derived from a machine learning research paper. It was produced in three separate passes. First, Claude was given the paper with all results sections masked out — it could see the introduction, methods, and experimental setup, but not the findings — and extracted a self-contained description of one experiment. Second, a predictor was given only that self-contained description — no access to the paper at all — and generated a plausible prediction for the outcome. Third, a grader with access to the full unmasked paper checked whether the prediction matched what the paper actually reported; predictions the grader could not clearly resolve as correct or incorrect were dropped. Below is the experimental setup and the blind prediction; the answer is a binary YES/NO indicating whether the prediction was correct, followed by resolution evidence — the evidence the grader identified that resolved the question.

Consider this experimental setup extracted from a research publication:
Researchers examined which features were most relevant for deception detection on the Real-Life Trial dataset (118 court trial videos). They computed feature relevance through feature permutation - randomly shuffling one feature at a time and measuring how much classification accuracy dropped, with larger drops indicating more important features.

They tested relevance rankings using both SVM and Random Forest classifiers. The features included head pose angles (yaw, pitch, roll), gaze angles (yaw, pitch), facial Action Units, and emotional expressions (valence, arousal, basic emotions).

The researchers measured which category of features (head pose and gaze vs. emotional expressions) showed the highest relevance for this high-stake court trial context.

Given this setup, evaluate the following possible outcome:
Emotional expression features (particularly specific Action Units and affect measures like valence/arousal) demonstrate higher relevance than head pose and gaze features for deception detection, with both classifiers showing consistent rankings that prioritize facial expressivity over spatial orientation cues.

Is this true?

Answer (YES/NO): NO